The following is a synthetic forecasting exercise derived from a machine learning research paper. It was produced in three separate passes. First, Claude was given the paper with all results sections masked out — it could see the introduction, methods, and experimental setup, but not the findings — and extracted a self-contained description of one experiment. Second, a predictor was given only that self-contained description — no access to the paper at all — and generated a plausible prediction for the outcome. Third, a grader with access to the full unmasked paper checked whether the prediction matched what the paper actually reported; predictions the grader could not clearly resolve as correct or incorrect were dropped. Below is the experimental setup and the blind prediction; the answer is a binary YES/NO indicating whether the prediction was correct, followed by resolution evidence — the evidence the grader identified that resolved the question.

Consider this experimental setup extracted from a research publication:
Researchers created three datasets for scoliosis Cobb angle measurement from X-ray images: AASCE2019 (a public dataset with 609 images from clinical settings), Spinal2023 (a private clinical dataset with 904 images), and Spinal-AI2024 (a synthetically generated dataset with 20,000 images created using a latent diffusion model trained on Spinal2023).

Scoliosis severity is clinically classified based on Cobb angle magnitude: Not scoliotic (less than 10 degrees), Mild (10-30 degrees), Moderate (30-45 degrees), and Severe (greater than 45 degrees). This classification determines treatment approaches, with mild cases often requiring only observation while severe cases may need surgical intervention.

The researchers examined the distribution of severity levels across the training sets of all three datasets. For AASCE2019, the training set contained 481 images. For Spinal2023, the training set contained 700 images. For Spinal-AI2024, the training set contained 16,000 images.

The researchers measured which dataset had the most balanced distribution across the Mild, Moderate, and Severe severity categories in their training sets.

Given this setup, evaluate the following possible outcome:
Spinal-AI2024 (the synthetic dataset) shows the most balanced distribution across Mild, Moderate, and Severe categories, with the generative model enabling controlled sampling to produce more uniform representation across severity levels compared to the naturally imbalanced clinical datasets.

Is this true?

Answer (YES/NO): NO